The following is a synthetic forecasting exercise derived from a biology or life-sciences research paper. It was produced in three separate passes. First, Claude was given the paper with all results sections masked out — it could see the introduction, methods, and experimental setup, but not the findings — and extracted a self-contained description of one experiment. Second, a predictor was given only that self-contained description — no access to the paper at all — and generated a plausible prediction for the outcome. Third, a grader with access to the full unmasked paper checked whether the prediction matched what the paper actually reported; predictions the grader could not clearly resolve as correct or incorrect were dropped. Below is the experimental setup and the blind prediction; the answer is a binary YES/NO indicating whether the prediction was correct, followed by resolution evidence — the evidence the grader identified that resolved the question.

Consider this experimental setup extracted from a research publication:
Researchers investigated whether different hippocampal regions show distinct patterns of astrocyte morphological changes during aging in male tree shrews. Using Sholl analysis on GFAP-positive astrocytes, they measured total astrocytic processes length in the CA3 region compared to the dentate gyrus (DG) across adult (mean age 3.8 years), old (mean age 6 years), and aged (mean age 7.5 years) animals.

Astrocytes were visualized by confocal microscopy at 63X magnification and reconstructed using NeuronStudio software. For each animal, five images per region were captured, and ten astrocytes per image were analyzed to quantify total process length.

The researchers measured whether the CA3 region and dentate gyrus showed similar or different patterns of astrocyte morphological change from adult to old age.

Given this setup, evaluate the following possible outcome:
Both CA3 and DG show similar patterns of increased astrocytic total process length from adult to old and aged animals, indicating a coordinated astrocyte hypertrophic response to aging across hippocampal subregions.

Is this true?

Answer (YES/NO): NO